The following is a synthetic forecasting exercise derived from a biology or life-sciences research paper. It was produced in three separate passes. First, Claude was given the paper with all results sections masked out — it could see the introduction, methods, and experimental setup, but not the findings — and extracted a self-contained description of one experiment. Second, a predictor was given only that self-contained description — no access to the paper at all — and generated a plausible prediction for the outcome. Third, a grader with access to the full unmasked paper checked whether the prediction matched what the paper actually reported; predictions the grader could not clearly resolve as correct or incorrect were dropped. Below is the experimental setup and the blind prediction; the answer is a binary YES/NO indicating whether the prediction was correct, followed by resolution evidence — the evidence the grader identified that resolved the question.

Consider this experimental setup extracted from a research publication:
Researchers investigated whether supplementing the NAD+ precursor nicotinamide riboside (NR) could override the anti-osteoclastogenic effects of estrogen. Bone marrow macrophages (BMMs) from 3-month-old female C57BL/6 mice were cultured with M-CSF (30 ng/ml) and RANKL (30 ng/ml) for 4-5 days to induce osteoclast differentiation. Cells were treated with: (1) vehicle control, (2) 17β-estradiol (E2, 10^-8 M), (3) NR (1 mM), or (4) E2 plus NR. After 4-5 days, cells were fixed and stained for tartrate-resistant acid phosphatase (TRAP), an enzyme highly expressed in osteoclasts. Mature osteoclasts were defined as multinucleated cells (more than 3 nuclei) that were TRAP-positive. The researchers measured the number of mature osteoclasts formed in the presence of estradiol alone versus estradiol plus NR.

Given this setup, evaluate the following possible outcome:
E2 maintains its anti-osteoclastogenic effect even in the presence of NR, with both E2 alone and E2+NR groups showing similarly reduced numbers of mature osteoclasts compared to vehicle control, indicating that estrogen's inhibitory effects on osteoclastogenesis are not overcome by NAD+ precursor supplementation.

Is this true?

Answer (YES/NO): NO